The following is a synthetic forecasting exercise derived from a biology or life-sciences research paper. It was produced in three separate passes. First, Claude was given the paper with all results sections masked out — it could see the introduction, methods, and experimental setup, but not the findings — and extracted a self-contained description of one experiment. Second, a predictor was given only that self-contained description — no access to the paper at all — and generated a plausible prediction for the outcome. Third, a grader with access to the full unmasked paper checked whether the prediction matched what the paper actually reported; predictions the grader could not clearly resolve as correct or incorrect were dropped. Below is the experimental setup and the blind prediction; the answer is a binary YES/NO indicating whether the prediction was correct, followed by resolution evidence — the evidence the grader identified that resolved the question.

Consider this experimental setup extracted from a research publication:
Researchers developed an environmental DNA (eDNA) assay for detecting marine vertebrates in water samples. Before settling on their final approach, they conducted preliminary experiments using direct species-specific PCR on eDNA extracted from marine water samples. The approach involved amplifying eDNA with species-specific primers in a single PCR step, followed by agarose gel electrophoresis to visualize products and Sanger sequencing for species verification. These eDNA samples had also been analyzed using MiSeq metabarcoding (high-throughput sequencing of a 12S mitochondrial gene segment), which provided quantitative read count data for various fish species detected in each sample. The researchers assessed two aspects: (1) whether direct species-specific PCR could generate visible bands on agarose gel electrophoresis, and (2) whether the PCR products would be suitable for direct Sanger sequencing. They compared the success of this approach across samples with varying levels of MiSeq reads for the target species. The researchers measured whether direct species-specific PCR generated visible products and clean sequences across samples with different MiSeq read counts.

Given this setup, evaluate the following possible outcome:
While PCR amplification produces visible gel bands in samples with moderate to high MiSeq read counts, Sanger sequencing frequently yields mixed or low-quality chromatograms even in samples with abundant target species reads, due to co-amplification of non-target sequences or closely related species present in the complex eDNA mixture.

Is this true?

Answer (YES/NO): NO